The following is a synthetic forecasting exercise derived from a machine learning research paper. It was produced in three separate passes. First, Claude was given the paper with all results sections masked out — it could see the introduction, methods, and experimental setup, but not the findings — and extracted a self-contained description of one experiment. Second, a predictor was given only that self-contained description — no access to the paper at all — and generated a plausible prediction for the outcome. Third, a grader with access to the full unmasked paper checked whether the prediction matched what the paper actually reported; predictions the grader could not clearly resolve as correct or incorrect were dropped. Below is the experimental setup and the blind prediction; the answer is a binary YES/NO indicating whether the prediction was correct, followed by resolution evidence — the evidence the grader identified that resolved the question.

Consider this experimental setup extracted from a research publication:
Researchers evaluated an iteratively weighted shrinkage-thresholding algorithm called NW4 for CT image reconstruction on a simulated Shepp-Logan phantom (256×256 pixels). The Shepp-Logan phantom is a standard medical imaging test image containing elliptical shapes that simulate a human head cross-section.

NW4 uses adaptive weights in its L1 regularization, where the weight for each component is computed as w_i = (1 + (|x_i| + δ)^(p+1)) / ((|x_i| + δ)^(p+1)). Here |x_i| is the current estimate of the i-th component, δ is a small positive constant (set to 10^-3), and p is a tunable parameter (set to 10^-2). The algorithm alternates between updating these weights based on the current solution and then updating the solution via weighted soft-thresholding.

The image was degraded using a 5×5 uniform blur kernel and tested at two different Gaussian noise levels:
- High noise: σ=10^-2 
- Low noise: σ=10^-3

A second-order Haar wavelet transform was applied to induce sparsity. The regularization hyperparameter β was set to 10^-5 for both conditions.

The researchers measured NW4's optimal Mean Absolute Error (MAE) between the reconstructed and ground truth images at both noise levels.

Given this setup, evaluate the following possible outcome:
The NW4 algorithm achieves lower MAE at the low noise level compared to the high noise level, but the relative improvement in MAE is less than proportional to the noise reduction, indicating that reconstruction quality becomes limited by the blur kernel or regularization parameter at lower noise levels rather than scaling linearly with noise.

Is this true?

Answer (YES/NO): NO